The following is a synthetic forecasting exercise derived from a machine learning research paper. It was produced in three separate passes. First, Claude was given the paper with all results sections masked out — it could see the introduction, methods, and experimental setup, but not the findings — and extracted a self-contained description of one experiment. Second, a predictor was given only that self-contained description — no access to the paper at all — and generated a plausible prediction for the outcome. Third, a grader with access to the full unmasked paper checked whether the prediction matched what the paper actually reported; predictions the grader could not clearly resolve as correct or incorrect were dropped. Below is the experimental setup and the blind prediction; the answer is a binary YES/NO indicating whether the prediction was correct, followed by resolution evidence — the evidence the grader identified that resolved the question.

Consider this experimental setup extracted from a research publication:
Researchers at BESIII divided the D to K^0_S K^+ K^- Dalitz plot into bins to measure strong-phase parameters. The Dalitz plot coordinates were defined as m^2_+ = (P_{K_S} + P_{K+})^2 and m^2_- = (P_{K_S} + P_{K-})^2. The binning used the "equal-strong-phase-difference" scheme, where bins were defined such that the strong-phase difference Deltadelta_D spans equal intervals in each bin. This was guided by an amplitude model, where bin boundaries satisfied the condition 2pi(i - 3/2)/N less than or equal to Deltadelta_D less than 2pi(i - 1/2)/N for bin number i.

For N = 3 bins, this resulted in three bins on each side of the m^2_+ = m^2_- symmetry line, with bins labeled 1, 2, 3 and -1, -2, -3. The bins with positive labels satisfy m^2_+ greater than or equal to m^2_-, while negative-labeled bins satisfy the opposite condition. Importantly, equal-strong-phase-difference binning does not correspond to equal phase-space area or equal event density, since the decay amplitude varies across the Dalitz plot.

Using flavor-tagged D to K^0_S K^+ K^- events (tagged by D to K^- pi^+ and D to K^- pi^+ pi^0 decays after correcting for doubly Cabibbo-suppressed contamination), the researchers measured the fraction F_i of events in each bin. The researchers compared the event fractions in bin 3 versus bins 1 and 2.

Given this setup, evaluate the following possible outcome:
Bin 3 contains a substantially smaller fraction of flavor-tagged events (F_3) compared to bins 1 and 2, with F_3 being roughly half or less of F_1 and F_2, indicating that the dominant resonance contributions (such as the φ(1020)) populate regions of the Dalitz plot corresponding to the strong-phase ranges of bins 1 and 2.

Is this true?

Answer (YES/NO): YES